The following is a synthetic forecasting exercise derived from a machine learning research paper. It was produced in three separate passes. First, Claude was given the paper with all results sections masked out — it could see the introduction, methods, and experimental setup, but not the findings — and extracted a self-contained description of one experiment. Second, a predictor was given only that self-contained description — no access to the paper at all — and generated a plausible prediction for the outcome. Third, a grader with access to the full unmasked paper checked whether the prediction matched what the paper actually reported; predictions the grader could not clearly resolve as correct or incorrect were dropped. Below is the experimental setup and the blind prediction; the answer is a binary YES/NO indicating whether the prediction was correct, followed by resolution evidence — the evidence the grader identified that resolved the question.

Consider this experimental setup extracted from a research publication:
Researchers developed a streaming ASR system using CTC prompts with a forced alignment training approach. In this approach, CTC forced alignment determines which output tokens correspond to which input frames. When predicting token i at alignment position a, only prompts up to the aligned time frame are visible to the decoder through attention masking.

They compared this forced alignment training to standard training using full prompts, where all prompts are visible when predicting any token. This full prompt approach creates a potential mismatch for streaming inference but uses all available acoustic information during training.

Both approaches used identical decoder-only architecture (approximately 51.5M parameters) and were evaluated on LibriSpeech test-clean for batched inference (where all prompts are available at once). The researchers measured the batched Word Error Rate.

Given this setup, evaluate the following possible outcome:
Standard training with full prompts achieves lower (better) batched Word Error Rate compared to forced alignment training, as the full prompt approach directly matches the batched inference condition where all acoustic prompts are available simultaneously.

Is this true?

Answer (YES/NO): YES